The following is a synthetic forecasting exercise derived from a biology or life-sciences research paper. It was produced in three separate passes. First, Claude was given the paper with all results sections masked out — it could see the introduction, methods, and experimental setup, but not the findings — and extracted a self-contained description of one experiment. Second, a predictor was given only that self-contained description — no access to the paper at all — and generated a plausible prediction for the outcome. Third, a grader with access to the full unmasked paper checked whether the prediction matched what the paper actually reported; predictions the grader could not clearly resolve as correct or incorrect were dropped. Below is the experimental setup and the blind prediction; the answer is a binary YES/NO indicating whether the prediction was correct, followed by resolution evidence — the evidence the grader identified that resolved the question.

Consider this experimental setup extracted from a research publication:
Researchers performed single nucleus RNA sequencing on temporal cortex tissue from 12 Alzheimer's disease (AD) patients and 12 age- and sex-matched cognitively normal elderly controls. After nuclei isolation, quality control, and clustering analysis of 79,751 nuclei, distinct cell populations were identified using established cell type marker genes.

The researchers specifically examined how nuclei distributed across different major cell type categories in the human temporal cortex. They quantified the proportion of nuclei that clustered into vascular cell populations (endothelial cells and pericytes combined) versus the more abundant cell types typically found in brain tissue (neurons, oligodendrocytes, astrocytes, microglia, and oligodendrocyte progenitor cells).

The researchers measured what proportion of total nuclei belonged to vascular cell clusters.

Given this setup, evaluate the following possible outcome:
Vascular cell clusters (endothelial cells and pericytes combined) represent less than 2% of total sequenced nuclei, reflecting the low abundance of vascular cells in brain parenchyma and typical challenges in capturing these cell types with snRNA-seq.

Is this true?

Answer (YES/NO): NO